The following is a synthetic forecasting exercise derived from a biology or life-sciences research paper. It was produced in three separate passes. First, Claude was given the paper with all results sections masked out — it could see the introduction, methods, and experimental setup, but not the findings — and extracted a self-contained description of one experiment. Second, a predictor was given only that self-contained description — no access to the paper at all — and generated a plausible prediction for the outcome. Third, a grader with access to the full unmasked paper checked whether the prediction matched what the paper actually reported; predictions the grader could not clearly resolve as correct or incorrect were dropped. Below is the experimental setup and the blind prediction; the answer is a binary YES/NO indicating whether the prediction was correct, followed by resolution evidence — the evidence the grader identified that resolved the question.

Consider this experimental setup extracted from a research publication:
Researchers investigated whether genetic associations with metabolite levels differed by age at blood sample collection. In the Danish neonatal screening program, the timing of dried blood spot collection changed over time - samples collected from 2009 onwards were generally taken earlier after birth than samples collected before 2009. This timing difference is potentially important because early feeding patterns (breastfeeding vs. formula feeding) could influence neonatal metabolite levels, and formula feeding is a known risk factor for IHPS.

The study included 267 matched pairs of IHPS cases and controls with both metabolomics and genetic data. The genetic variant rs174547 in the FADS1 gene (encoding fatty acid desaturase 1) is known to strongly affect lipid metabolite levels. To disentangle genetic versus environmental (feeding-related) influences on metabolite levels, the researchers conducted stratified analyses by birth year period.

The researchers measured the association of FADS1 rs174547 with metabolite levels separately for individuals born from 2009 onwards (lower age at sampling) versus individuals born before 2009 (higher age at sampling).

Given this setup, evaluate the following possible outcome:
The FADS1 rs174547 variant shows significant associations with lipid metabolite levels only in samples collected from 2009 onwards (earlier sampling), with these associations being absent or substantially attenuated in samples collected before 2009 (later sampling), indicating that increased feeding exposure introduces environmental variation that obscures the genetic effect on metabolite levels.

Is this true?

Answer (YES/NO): YES